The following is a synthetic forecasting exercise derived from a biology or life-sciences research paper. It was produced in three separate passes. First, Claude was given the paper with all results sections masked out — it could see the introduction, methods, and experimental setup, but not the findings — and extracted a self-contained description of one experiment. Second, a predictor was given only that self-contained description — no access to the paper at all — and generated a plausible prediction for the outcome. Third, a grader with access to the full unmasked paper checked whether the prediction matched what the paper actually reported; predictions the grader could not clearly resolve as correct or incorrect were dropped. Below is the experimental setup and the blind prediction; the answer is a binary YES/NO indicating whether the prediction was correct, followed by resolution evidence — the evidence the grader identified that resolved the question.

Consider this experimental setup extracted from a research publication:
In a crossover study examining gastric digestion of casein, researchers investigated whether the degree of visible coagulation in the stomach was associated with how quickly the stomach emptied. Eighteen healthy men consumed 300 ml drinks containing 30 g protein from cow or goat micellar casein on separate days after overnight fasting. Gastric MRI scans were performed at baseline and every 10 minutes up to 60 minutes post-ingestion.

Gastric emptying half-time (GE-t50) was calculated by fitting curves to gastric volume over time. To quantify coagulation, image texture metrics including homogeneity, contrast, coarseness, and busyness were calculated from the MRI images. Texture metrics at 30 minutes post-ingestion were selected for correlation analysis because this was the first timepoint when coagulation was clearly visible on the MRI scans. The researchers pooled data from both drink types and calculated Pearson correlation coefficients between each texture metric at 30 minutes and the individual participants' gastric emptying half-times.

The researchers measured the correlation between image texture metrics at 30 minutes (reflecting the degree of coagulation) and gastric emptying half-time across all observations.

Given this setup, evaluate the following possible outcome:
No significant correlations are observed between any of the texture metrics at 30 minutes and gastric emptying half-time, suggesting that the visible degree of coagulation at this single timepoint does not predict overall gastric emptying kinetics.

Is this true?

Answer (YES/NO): NO